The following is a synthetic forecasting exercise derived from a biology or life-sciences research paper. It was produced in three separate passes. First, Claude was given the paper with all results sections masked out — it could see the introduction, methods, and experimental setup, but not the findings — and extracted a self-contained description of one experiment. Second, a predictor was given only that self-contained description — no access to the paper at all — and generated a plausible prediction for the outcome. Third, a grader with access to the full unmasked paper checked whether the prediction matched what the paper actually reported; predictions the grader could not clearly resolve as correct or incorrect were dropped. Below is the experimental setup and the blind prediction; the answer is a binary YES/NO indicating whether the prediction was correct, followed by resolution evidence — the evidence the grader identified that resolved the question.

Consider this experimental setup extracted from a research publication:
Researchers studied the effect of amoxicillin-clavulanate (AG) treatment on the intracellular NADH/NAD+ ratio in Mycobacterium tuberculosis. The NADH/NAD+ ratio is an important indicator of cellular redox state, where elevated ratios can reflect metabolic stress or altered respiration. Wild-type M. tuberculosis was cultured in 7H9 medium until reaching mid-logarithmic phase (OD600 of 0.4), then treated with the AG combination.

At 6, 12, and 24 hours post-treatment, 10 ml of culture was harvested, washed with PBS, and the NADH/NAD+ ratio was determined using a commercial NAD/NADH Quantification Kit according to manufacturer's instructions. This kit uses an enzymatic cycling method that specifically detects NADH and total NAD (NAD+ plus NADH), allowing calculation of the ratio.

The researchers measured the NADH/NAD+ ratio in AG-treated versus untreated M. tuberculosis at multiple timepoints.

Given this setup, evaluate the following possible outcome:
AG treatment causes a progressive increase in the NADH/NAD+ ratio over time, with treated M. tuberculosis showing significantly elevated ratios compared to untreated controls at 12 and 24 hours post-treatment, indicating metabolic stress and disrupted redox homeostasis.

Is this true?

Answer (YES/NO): NO